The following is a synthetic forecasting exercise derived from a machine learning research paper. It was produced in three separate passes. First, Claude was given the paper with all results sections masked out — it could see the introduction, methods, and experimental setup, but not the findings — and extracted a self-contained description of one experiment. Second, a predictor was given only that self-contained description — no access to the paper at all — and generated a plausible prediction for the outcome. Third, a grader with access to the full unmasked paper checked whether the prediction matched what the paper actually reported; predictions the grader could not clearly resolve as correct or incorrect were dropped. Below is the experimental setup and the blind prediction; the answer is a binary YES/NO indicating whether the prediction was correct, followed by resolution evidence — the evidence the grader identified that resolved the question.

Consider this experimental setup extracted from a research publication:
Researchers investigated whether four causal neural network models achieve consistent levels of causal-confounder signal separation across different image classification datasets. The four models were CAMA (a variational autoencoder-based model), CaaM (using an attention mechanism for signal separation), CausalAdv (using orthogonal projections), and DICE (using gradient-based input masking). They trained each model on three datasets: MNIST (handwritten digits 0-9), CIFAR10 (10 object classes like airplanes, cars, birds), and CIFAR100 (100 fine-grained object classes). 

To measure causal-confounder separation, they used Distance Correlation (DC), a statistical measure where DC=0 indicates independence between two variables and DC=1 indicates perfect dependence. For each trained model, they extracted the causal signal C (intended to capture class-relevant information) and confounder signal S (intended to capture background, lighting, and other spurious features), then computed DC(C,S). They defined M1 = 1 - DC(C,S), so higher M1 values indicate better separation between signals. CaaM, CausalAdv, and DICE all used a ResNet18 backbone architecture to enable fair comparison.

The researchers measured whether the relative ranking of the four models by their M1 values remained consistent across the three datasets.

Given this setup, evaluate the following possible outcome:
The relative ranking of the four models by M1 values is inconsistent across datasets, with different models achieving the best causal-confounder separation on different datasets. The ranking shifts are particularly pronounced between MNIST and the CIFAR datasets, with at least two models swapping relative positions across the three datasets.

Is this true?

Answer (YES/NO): NO